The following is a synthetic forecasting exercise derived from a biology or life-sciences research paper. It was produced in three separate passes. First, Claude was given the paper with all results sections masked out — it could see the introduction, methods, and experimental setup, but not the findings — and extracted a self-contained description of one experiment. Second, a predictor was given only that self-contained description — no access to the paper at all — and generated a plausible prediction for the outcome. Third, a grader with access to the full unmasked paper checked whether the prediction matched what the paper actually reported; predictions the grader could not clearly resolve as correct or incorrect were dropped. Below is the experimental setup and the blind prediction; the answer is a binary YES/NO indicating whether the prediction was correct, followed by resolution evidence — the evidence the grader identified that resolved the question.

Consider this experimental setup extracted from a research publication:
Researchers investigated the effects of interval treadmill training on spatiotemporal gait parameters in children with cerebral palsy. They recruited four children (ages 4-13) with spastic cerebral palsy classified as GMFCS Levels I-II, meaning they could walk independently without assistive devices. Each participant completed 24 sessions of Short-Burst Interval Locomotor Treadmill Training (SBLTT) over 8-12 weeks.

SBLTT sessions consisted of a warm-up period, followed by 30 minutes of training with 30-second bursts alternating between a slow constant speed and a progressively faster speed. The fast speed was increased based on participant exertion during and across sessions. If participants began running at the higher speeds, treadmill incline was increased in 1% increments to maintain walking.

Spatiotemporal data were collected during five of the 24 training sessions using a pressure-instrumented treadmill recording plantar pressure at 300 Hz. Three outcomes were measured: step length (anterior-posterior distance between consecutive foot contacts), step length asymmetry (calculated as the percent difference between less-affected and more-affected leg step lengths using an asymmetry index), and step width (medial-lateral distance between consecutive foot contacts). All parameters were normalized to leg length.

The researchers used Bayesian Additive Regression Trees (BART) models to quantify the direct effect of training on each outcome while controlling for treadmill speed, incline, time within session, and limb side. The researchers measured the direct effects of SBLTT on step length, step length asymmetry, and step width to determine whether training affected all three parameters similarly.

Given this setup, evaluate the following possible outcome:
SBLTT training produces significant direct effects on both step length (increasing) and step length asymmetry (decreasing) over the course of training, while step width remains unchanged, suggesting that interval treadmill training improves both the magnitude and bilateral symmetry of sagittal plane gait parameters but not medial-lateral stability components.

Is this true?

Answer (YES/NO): NO